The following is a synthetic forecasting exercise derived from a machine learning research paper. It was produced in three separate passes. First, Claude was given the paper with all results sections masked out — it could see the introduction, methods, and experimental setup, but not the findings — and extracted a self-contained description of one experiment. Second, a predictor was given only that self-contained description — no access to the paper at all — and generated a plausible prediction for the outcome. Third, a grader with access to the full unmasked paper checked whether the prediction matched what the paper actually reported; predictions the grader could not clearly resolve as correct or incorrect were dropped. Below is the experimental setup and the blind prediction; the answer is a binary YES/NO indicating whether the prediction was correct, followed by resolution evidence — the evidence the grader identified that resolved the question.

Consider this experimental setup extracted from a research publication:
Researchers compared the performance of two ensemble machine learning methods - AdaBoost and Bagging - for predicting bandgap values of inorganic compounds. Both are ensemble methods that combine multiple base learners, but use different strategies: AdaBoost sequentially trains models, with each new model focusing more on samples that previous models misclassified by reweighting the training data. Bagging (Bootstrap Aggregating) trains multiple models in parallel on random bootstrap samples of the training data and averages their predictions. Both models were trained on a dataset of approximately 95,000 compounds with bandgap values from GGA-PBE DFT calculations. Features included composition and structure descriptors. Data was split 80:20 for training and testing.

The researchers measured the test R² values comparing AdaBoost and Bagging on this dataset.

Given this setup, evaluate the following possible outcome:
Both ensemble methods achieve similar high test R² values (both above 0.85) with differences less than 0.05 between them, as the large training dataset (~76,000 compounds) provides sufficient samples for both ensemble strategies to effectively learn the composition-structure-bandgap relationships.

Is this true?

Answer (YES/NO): NO